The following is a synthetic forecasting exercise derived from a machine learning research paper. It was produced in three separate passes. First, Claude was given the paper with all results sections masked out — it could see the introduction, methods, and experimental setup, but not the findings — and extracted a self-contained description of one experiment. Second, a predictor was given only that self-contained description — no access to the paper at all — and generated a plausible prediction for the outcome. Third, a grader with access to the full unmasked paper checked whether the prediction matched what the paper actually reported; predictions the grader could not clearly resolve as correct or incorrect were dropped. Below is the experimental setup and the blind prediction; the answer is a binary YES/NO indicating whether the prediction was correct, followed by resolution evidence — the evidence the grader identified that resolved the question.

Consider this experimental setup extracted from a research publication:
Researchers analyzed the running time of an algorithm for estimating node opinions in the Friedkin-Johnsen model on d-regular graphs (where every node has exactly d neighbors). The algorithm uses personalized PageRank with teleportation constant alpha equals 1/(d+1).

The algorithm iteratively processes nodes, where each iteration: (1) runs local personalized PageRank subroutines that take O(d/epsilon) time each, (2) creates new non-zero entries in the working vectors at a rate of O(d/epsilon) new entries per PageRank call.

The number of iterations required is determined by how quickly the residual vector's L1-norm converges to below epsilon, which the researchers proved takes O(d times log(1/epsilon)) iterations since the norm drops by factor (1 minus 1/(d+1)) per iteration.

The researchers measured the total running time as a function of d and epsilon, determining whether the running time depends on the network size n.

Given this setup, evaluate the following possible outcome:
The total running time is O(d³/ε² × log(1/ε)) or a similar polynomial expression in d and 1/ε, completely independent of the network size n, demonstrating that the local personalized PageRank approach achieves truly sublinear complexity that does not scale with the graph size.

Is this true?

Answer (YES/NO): NO